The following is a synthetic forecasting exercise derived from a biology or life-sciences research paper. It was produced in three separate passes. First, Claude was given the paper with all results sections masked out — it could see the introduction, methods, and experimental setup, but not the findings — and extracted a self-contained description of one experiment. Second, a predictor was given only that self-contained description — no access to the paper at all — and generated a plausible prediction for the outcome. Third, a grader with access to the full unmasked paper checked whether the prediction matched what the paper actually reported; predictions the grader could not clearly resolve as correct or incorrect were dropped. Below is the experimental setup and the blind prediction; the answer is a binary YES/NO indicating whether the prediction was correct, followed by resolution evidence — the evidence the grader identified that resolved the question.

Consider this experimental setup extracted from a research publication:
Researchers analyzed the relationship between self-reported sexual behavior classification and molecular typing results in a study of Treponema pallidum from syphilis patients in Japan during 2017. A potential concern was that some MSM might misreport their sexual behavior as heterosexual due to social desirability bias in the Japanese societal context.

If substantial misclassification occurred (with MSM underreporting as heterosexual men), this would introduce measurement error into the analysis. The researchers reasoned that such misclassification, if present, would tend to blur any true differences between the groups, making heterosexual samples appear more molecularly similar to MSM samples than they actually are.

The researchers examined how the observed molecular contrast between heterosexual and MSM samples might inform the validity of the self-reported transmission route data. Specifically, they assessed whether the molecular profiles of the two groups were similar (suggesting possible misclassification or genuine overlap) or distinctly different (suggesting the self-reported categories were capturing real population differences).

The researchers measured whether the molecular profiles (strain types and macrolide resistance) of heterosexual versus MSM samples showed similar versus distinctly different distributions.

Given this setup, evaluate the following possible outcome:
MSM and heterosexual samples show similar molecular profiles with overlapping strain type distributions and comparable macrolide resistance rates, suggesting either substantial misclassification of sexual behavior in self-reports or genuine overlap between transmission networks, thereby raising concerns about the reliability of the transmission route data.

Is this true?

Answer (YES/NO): NO